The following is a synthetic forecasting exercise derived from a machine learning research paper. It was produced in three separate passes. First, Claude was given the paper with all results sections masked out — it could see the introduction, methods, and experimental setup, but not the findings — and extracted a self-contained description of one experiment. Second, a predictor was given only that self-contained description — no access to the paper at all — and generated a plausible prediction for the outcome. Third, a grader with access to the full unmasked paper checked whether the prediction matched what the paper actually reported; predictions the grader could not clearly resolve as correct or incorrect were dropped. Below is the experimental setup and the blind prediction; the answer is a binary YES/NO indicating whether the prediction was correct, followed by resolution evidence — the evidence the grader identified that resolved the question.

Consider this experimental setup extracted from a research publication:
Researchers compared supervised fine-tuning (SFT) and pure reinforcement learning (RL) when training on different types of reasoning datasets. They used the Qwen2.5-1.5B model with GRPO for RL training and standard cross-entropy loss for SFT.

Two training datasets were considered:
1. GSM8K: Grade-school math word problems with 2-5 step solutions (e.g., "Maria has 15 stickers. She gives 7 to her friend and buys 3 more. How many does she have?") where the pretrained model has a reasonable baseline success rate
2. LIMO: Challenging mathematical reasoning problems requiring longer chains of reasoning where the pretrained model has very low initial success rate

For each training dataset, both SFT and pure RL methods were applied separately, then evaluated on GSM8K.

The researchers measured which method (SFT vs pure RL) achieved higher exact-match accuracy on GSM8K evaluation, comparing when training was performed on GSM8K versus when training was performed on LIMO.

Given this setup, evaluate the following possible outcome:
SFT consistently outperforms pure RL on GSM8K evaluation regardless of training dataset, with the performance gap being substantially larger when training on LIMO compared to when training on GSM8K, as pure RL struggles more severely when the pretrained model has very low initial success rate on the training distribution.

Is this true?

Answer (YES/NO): NO